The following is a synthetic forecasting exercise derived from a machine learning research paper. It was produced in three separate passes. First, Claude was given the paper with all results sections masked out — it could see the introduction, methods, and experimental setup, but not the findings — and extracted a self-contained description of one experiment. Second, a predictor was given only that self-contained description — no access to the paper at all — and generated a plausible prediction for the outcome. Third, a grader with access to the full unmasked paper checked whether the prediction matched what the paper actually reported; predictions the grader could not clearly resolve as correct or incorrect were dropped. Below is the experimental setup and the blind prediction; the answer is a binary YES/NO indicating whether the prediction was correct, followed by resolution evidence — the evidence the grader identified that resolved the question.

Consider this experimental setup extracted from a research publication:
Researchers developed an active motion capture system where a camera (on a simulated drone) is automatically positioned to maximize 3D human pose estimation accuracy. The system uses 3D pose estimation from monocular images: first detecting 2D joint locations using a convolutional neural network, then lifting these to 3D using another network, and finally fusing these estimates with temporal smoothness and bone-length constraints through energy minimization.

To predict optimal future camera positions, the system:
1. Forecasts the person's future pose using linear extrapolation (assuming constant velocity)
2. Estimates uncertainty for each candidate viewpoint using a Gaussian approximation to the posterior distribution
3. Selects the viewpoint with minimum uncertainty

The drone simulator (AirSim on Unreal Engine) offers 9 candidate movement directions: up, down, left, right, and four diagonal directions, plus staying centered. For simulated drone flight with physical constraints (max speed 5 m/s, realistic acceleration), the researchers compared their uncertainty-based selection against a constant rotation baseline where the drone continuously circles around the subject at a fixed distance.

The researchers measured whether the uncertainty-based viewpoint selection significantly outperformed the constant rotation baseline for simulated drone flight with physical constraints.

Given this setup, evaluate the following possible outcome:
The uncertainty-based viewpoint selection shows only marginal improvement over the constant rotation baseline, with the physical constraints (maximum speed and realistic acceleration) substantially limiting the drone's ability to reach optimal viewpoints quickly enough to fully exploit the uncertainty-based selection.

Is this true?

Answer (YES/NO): NO